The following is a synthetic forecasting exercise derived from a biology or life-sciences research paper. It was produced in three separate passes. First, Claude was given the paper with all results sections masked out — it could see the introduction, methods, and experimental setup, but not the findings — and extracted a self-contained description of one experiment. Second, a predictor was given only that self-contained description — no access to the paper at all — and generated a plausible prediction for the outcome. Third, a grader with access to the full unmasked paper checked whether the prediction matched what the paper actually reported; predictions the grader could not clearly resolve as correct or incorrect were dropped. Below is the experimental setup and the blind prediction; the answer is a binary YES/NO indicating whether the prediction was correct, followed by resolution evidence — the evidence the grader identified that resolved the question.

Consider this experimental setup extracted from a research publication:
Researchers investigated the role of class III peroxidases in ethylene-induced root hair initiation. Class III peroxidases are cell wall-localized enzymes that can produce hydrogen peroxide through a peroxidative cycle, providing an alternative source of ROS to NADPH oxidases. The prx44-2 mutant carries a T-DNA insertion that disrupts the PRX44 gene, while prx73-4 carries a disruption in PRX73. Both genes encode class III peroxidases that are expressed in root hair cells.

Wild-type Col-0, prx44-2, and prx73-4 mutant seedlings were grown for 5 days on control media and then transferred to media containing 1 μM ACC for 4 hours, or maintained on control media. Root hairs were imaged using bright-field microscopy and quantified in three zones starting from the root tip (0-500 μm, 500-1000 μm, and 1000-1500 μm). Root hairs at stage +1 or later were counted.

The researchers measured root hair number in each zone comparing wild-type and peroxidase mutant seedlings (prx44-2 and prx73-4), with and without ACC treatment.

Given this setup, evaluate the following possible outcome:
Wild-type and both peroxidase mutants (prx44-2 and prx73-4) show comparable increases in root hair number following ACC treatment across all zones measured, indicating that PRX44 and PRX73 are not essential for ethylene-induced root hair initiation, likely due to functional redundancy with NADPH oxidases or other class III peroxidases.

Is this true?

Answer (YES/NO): NO